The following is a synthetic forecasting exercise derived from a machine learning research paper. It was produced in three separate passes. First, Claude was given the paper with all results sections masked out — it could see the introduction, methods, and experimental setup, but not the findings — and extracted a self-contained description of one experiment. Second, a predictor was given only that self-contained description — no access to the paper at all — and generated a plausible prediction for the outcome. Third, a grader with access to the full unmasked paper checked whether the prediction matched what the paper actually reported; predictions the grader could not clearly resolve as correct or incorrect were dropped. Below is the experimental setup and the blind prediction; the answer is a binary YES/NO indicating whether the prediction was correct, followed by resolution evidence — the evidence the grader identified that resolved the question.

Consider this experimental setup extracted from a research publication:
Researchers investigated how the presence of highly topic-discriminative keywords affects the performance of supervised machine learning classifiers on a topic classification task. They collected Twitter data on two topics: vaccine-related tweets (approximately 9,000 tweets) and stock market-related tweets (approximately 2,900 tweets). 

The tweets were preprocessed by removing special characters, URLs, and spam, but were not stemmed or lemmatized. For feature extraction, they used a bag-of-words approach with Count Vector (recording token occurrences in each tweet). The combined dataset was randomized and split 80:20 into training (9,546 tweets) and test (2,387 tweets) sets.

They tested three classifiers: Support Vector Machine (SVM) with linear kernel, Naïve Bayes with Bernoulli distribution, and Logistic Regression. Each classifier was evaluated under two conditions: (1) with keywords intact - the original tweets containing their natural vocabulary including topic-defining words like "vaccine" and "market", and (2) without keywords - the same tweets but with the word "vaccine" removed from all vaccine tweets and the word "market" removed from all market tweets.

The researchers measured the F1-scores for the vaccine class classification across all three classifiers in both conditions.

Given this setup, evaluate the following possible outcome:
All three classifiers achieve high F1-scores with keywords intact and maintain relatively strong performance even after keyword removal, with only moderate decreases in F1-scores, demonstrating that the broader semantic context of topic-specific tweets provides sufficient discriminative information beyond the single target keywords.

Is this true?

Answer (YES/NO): NO